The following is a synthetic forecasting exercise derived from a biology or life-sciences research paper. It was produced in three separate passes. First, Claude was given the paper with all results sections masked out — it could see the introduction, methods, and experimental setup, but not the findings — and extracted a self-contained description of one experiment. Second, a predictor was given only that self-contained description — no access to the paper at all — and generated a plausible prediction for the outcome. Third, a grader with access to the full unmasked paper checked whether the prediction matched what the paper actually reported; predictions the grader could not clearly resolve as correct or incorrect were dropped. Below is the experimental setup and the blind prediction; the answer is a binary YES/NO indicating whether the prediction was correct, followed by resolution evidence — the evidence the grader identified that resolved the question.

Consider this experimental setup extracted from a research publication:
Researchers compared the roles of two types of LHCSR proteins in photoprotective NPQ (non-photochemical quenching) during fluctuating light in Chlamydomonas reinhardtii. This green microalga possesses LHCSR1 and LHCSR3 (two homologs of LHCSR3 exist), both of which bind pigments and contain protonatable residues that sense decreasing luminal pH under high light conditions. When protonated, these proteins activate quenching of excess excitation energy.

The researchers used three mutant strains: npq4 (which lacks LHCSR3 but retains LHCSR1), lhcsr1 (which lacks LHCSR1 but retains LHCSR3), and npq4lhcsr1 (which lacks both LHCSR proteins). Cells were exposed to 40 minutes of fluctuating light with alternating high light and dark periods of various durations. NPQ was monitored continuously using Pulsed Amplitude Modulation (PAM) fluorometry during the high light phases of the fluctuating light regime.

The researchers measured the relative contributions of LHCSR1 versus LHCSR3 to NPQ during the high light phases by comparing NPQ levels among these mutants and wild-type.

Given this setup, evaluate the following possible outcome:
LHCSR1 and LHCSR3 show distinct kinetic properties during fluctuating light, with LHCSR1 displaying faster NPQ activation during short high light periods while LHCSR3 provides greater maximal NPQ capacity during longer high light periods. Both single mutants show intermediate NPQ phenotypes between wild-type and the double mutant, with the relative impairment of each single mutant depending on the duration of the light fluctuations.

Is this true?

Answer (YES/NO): NO